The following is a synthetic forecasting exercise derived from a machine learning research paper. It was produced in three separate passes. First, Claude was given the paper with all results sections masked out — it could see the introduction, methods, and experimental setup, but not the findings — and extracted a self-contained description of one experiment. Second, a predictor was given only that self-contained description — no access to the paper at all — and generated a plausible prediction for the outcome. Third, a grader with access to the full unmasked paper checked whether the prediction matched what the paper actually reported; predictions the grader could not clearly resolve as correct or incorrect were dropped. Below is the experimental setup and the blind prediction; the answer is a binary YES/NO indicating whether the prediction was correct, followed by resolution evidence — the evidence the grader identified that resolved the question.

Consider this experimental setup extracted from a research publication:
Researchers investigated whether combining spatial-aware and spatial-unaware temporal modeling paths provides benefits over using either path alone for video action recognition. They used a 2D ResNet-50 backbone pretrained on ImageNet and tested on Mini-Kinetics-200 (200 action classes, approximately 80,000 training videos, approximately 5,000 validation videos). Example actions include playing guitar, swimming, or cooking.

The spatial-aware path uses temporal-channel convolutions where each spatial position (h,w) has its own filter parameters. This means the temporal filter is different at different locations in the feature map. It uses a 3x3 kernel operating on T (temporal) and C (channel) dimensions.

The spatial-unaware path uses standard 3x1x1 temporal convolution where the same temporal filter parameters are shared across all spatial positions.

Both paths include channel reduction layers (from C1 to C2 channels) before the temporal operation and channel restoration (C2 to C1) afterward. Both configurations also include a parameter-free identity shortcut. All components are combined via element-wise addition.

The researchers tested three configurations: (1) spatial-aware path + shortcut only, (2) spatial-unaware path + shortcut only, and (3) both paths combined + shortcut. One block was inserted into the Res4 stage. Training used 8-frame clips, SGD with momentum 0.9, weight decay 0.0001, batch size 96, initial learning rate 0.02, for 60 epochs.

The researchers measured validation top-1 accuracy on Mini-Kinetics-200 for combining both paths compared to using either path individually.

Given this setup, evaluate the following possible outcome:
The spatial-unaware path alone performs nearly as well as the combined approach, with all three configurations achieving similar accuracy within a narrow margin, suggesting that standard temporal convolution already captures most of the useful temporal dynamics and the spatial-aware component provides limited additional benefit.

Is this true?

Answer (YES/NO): NO